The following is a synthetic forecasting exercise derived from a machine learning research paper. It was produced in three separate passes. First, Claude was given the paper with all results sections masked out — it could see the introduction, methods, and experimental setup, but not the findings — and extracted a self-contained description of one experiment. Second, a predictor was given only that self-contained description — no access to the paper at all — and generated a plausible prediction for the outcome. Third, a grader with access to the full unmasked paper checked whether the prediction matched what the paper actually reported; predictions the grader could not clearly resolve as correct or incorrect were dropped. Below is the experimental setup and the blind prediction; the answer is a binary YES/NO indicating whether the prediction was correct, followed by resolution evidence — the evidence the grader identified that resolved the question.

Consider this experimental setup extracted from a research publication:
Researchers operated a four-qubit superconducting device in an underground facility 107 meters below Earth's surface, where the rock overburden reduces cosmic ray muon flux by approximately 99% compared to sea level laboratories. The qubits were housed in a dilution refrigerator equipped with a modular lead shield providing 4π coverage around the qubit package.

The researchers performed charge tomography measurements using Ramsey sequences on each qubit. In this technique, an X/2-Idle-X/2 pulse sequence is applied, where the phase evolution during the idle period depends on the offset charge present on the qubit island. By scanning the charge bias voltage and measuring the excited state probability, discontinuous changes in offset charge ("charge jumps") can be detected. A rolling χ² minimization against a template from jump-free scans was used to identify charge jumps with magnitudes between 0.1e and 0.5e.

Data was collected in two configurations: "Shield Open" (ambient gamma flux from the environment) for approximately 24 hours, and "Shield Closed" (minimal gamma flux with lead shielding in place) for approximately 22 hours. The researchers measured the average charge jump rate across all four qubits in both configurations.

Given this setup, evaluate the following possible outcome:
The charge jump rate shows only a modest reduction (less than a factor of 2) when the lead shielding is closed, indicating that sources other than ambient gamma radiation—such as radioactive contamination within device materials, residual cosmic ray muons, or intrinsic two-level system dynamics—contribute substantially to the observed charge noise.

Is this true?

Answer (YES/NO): NO